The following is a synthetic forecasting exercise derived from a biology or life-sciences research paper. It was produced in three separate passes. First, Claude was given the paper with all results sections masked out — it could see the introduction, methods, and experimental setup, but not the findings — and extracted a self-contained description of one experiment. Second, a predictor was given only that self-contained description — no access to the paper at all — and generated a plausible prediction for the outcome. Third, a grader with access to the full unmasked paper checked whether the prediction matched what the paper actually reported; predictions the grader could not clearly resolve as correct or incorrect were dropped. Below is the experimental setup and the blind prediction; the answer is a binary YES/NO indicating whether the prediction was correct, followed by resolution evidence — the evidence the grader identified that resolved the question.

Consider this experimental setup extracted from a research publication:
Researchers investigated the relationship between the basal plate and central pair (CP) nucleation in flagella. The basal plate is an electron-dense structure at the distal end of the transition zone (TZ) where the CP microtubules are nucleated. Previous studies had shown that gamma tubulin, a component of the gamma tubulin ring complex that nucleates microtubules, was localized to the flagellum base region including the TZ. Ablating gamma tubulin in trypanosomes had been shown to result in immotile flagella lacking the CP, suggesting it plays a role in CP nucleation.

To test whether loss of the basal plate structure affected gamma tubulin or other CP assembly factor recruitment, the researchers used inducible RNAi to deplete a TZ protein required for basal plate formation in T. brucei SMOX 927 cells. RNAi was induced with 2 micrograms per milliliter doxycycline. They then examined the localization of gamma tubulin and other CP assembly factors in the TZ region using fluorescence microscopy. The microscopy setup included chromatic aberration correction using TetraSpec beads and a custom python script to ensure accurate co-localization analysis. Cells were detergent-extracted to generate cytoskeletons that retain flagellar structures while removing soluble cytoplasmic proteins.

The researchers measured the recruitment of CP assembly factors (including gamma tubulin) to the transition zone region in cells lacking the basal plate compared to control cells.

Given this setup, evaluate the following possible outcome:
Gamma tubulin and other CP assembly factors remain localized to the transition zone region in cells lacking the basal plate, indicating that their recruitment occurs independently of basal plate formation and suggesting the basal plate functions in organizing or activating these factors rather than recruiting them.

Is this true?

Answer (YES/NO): NO